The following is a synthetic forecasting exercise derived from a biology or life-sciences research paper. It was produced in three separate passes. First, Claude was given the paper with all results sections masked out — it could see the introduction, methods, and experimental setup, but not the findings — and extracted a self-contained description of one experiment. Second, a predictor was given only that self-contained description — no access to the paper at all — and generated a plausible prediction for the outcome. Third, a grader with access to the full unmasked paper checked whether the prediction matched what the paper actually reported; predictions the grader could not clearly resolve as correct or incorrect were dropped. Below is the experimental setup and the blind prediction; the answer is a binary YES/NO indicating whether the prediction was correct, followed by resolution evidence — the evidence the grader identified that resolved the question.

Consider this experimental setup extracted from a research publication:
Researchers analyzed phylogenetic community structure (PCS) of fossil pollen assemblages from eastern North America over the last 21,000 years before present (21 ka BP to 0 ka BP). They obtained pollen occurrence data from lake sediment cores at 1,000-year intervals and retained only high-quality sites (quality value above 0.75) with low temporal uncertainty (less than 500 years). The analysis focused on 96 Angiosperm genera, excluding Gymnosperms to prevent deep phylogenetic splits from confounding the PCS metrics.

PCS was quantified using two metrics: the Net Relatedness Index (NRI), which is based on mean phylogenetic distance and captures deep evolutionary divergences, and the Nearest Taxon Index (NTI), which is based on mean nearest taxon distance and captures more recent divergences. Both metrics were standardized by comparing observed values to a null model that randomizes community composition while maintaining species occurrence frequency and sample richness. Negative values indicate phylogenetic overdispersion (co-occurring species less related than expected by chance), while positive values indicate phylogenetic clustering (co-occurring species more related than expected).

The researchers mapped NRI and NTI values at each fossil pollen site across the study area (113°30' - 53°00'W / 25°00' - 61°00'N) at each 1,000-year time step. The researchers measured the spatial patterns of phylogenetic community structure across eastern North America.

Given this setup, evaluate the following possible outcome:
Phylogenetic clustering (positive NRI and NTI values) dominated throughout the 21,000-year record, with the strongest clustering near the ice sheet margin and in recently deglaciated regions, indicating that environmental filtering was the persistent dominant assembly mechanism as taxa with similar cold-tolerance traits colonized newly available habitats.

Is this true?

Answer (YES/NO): NO